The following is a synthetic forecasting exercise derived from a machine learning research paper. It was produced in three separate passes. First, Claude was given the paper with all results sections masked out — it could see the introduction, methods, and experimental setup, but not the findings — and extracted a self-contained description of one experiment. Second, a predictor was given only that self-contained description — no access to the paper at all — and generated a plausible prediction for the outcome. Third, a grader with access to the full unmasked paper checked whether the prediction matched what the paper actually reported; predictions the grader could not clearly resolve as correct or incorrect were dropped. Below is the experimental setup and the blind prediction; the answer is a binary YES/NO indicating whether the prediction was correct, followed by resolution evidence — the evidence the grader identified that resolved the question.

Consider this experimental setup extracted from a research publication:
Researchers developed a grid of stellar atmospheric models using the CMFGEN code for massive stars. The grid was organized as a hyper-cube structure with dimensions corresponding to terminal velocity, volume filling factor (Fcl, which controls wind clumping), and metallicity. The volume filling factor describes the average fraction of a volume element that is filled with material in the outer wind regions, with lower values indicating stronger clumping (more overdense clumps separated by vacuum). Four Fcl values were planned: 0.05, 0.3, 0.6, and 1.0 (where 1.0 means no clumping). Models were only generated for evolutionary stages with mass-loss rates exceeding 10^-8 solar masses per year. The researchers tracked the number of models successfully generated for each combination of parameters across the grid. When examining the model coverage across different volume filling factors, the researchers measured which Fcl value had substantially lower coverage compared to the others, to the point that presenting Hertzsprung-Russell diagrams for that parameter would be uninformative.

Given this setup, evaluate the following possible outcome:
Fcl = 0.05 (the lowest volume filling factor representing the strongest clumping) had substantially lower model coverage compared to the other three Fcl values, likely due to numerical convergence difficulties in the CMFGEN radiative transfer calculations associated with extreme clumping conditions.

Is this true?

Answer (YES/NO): NO